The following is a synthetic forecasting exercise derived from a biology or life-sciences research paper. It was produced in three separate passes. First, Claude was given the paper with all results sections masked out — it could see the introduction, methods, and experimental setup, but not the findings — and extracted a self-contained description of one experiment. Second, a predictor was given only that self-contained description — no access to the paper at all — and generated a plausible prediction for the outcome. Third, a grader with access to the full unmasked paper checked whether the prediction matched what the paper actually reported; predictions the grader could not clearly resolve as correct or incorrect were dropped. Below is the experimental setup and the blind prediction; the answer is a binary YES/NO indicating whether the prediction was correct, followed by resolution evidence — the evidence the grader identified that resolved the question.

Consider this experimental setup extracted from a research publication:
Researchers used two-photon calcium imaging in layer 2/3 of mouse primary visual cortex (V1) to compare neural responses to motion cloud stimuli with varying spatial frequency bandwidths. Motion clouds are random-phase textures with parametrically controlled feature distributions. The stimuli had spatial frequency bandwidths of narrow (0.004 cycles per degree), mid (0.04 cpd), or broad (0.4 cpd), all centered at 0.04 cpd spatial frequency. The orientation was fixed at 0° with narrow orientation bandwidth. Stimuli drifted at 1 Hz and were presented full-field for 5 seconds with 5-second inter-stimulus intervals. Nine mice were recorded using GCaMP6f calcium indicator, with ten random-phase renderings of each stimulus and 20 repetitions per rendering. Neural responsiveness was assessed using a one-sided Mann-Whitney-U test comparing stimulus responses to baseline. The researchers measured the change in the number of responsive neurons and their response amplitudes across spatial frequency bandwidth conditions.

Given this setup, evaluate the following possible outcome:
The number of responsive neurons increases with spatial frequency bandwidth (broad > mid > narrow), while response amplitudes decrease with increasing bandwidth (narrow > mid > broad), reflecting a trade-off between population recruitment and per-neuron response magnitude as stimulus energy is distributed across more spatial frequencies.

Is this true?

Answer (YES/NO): NO